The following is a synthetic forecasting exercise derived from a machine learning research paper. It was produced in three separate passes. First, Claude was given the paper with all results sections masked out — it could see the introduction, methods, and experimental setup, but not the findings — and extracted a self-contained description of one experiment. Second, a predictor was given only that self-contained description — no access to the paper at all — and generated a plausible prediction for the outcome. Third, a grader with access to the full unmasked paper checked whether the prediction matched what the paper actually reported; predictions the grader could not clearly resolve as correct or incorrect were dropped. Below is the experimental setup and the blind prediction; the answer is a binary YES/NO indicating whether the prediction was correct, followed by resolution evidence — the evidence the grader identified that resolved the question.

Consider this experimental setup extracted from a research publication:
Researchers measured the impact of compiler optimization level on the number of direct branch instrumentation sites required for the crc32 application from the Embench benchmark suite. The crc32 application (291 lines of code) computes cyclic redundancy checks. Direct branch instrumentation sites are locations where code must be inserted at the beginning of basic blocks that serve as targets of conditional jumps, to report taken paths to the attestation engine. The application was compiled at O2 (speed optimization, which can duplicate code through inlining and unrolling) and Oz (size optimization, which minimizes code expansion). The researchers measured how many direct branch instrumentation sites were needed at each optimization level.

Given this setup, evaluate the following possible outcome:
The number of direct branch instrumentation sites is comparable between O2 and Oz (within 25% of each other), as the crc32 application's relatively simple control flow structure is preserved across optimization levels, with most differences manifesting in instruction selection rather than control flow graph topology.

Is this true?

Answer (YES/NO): NO